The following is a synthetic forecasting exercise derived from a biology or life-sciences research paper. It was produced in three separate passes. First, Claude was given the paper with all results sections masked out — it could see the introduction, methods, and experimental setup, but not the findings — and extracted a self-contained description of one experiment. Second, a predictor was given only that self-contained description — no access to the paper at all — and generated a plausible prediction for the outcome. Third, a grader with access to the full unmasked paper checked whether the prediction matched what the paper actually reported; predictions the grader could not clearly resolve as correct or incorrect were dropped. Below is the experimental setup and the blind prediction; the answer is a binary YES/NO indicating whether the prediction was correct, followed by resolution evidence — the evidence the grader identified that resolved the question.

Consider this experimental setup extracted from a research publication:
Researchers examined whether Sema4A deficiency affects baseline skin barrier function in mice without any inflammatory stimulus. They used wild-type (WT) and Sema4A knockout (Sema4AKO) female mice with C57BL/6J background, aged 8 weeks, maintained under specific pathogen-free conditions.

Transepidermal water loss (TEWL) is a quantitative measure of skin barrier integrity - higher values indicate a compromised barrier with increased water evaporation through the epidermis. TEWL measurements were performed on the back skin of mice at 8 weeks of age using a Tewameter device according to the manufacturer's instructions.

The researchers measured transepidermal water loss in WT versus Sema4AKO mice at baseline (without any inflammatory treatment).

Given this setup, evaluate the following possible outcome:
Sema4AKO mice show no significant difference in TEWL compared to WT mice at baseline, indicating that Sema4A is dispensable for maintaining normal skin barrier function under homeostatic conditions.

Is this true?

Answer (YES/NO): YES